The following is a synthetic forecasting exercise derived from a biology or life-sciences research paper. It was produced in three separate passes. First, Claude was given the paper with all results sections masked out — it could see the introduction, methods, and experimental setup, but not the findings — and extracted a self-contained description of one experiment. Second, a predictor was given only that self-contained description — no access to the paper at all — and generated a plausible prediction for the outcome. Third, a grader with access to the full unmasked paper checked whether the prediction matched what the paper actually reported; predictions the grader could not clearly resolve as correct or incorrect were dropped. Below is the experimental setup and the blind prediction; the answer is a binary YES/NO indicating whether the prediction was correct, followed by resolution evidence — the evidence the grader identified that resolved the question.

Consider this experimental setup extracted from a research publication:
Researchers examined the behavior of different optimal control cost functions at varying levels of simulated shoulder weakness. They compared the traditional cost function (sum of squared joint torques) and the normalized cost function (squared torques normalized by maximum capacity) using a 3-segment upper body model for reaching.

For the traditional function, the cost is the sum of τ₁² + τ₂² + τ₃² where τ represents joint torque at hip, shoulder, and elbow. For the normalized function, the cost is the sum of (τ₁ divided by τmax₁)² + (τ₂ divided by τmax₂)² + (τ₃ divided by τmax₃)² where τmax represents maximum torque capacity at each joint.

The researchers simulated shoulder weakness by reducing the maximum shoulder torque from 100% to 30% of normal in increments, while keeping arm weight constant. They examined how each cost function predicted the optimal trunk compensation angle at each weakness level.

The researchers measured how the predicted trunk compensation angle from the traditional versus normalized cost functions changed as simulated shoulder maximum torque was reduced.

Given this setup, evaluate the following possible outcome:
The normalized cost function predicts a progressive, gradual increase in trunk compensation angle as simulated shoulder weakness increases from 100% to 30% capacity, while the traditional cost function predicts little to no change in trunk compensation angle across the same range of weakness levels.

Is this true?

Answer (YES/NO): YES